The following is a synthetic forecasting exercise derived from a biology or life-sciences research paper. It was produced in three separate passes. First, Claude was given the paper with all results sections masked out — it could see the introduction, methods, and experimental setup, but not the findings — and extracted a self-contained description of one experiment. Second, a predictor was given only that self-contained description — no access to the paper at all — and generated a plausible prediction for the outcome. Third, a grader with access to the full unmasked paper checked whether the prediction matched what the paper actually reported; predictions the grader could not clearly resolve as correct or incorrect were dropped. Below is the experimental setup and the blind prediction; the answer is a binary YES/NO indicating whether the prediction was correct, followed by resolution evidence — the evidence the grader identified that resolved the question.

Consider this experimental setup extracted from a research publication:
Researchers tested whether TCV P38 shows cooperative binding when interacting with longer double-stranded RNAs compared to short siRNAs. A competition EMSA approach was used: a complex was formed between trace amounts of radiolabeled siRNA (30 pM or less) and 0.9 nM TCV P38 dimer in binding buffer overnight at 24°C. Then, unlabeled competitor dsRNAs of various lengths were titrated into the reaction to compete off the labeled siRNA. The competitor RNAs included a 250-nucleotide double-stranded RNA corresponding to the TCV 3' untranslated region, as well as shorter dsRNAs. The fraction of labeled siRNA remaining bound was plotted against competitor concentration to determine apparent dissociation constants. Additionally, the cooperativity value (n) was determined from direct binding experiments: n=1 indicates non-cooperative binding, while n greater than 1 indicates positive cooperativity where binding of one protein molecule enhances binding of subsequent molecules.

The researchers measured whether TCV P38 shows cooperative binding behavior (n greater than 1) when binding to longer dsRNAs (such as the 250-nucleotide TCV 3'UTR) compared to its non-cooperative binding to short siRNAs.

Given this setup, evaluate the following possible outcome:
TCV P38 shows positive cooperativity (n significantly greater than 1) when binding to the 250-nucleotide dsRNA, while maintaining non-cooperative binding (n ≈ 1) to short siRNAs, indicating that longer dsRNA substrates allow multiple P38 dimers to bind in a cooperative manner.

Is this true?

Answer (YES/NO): YES